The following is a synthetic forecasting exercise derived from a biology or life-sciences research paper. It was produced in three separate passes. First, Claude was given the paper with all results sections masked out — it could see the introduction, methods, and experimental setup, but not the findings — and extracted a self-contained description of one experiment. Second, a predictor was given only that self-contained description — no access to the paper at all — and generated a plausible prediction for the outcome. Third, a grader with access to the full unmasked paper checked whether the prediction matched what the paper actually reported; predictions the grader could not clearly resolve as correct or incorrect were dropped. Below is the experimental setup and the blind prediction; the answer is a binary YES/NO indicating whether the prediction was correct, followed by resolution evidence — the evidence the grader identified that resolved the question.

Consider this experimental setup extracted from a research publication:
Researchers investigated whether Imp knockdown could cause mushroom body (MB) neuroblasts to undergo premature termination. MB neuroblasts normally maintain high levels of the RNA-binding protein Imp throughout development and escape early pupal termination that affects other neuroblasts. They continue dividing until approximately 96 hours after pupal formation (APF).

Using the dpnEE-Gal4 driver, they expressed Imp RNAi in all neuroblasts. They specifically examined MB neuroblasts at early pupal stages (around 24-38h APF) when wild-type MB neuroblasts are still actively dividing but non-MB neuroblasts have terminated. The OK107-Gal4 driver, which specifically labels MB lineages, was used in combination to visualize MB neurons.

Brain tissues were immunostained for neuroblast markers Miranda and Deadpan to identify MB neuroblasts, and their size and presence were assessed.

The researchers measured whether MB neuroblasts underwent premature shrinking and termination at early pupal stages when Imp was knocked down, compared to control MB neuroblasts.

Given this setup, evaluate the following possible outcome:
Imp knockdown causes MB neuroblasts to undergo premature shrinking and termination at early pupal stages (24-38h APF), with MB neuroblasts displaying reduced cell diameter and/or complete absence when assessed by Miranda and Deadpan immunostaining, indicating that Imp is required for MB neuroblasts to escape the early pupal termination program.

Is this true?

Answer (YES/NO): YES